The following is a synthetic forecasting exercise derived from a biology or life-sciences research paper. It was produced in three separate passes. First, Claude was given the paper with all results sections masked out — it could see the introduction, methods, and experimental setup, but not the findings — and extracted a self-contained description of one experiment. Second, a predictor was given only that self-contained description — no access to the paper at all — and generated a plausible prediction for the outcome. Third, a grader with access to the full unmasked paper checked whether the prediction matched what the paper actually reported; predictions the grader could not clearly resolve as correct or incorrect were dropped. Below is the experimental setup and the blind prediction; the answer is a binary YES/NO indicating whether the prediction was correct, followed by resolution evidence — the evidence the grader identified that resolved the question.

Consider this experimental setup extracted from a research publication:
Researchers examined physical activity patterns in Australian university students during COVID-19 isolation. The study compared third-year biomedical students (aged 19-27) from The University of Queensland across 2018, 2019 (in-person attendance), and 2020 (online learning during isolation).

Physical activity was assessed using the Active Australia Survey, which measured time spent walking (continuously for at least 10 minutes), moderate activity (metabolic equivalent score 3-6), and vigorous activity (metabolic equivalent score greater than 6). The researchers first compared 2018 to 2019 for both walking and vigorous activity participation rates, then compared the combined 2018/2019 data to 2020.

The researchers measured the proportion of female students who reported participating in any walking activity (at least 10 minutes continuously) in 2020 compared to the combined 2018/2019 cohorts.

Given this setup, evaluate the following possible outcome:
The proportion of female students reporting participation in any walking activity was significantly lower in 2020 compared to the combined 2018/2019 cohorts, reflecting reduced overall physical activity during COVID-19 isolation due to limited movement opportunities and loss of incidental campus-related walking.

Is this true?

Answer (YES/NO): YES